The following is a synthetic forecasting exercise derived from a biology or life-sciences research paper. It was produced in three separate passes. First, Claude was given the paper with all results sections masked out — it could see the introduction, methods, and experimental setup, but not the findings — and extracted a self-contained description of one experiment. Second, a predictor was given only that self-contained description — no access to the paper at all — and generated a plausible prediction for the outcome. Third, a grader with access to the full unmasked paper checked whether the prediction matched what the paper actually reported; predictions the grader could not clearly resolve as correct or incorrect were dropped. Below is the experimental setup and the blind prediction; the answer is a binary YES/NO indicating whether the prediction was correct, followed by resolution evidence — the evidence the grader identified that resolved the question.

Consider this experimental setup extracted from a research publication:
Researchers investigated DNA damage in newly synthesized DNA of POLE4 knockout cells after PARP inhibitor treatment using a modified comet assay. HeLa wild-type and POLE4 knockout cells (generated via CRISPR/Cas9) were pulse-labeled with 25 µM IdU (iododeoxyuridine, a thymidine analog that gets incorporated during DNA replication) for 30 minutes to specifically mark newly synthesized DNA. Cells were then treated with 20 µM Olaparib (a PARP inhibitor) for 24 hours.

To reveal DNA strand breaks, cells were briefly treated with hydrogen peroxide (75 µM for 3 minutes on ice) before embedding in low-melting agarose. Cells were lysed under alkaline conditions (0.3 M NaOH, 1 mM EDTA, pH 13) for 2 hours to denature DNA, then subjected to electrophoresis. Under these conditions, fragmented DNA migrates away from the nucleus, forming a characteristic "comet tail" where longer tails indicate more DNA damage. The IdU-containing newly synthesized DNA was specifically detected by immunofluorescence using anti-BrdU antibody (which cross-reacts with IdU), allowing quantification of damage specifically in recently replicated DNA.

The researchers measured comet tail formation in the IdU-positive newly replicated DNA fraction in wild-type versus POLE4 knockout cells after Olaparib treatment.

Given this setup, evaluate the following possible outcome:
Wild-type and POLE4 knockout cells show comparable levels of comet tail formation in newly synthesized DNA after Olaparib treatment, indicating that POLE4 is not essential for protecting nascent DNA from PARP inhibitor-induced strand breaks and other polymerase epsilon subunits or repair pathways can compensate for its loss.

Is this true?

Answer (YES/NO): NO